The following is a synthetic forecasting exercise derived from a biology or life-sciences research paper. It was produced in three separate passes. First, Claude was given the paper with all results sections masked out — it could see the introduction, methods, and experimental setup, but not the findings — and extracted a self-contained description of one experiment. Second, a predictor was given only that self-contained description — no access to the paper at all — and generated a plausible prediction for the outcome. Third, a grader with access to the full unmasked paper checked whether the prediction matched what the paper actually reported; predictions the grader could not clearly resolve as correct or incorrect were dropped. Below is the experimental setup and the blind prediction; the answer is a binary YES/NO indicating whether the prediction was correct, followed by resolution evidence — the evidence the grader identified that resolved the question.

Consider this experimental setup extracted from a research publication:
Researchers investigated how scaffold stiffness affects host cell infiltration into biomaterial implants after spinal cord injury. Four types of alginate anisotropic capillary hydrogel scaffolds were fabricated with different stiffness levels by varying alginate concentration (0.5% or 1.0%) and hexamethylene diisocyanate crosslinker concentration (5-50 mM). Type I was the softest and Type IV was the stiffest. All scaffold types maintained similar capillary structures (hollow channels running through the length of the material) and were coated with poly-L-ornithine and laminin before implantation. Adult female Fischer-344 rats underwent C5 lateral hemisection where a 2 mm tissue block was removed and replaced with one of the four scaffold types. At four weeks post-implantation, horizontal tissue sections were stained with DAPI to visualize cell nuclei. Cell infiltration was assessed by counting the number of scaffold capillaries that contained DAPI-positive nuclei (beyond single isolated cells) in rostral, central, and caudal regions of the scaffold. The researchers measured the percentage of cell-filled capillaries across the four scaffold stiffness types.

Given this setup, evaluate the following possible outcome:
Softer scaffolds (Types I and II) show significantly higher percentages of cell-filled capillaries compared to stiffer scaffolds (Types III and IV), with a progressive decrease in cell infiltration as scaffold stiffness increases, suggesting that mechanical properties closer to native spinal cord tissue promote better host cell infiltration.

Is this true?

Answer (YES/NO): NO